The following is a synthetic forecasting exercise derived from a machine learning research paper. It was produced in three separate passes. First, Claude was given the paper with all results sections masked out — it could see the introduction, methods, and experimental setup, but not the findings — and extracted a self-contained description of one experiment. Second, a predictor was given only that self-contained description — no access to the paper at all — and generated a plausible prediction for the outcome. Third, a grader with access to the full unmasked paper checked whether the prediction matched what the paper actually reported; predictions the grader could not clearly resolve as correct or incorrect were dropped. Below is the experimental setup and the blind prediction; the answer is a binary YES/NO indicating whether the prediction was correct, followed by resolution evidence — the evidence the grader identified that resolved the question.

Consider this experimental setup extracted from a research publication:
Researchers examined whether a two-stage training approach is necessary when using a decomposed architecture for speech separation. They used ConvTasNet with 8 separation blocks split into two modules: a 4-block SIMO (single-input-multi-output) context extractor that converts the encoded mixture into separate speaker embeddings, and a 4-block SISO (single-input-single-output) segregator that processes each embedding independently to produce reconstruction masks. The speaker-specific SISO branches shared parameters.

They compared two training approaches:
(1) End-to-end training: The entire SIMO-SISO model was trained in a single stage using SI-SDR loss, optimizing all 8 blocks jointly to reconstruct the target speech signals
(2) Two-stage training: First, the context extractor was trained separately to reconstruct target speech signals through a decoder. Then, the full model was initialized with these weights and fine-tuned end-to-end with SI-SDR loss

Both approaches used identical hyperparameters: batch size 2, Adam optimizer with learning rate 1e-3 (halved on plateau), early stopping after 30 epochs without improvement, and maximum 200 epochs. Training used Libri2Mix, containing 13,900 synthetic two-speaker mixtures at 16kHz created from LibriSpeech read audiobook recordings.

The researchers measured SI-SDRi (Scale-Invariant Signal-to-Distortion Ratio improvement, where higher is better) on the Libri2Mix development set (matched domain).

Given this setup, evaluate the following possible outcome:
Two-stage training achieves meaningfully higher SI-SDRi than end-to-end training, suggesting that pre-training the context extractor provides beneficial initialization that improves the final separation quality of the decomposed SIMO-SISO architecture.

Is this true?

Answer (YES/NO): YES